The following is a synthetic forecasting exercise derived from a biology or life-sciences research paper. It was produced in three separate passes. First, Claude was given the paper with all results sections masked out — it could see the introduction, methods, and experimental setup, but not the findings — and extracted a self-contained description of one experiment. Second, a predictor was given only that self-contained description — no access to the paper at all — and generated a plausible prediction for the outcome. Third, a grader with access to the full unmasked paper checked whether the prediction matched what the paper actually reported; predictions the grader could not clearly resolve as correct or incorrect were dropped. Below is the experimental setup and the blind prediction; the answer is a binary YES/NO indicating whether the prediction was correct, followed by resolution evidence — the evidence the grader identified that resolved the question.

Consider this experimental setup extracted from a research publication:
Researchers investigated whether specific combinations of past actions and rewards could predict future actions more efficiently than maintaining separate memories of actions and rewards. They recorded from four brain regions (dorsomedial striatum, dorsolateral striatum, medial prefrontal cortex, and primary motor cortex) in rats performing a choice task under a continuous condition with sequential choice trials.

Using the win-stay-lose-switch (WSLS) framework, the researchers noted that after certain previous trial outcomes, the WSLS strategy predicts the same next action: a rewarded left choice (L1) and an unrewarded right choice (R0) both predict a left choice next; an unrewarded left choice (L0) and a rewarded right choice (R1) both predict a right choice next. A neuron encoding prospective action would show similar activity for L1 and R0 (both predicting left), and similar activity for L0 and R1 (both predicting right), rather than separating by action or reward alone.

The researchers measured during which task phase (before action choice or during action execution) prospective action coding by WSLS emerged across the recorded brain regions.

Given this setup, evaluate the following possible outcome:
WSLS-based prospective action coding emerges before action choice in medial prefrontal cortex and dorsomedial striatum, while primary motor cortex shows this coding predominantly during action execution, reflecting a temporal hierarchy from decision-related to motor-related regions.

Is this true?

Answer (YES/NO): NO